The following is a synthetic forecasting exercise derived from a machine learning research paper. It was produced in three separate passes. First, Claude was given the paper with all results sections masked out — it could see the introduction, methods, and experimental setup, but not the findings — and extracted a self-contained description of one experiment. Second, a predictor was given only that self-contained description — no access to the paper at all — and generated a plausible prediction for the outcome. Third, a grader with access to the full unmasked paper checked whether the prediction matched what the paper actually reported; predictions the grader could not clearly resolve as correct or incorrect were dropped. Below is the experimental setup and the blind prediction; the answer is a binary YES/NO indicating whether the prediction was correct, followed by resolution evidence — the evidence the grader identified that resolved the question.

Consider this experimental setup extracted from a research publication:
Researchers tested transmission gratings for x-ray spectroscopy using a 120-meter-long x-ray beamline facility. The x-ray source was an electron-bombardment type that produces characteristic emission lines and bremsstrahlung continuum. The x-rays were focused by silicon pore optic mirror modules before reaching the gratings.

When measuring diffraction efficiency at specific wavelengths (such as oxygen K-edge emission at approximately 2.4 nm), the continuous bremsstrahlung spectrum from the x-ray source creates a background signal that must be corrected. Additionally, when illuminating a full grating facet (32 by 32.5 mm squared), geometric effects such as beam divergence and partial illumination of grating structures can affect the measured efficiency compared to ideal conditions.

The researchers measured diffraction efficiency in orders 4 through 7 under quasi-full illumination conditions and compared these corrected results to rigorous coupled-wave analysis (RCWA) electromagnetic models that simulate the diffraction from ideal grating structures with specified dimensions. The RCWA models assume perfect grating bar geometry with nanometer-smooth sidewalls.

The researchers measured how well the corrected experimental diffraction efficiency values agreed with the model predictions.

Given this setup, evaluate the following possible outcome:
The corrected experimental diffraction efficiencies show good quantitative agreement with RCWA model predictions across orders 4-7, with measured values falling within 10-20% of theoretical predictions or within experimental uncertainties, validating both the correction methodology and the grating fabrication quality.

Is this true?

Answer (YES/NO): YES